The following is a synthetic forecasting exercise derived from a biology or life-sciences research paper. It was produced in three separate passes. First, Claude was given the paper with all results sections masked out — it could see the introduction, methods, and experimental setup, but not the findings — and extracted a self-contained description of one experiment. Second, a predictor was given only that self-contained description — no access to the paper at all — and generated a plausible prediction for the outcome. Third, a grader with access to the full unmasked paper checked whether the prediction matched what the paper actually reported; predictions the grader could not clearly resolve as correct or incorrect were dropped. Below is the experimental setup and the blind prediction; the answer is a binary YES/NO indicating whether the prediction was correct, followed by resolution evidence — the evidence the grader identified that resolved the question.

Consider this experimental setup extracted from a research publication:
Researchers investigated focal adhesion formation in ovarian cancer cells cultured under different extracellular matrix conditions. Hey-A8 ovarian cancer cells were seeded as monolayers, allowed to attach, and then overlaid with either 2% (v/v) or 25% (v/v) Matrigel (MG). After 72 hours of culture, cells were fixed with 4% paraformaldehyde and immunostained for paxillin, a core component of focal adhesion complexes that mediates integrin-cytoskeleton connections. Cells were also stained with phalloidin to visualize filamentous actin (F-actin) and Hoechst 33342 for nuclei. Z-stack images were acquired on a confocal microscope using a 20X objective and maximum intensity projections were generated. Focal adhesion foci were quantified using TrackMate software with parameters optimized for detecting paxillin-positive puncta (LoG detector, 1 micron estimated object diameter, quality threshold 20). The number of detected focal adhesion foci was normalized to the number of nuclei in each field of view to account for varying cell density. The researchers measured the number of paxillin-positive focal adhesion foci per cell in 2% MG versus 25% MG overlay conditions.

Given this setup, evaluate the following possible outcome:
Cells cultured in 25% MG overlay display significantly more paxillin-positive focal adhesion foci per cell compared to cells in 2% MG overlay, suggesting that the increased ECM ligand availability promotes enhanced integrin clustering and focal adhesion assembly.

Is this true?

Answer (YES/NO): YES